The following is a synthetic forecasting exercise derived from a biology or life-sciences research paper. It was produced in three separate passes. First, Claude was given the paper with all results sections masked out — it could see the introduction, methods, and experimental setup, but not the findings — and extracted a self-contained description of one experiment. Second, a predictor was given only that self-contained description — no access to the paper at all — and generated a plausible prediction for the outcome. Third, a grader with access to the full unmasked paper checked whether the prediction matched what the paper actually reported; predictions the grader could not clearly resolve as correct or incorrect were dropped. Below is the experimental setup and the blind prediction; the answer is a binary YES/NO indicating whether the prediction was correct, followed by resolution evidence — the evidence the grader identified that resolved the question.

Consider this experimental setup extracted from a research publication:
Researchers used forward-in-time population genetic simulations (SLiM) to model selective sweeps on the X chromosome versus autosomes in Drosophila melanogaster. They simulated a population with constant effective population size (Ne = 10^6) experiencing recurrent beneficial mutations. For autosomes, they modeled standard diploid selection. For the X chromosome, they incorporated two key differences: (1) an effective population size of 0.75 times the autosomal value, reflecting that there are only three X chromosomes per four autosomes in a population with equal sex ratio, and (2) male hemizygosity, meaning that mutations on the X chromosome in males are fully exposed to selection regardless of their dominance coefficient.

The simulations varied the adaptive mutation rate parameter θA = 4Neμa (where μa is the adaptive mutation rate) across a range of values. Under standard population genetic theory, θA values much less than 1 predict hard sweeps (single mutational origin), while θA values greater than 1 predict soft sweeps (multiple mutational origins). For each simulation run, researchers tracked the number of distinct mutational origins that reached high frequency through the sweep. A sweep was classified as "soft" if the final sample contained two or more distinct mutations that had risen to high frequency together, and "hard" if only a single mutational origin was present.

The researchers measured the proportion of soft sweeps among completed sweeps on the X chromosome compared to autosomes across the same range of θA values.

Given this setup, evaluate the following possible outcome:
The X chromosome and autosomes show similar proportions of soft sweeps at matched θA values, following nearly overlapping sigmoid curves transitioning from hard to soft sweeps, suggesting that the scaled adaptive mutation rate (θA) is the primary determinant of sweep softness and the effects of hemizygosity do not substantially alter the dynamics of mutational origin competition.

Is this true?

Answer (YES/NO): NO